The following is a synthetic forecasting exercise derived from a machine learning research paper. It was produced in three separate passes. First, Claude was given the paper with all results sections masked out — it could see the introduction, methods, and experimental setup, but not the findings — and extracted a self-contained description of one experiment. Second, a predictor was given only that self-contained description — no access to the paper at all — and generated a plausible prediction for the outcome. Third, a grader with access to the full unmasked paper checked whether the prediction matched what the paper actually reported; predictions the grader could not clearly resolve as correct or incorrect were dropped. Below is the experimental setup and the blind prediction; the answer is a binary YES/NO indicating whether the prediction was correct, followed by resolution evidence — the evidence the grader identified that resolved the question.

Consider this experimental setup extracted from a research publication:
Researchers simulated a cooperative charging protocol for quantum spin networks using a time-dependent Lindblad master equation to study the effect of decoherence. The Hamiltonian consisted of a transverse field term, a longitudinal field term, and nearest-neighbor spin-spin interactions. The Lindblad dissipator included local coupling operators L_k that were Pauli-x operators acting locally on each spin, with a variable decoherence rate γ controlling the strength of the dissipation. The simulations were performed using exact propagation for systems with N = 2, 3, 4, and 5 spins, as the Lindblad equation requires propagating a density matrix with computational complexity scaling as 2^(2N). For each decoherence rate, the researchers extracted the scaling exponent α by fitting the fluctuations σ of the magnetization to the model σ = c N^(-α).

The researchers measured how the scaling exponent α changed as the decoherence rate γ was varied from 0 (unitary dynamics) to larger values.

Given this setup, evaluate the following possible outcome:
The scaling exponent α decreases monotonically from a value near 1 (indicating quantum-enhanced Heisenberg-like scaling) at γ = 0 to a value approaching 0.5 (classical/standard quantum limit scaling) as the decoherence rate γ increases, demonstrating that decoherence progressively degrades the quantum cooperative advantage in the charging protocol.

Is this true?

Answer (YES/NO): NO